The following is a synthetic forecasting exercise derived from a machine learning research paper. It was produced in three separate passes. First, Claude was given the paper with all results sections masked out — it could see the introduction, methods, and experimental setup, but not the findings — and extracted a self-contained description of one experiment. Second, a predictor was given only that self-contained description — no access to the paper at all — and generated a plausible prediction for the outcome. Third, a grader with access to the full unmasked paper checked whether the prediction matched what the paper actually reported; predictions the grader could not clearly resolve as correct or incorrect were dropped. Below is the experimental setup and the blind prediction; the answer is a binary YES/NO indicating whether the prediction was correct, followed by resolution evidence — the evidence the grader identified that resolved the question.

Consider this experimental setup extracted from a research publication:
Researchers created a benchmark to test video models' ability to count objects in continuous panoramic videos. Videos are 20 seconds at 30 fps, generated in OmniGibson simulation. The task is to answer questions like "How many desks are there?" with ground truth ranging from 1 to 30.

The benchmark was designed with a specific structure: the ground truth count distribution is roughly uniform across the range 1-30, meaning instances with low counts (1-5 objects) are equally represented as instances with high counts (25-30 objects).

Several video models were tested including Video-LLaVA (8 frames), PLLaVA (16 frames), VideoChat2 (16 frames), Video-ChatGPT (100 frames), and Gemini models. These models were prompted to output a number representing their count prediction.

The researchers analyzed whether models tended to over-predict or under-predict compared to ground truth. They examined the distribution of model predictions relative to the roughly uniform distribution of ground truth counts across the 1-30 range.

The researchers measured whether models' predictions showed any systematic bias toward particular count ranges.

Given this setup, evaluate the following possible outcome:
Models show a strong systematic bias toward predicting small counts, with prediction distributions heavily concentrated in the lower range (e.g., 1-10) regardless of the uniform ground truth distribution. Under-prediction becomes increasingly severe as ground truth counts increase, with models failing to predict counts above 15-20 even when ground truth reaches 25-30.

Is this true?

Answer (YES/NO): NO